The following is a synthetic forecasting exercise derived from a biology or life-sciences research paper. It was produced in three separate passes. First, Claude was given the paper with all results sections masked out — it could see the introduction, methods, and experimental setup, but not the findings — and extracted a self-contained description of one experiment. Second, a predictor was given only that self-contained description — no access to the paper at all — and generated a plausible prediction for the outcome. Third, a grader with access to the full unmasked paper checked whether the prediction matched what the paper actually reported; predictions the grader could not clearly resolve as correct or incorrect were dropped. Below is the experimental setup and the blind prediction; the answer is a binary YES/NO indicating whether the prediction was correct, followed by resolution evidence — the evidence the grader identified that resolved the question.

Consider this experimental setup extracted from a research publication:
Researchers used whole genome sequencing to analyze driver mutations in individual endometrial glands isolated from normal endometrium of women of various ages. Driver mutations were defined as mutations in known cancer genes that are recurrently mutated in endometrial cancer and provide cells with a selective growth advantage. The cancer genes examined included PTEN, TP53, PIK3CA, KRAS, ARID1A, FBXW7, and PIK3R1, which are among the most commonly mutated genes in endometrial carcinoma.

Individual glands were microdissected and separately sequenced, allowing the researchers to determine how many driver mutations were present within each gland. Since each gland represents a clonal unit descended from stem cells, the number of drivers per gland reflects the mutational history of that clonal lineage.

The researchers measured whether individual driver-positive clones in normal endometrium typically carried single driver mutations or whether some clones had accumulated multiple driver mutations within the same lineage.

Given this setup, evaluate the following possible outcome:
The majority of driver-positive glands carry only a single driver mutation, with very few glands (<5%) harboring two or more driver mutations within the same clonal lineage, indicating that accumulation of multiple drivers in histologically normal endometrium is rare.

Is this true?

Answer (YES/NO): NO